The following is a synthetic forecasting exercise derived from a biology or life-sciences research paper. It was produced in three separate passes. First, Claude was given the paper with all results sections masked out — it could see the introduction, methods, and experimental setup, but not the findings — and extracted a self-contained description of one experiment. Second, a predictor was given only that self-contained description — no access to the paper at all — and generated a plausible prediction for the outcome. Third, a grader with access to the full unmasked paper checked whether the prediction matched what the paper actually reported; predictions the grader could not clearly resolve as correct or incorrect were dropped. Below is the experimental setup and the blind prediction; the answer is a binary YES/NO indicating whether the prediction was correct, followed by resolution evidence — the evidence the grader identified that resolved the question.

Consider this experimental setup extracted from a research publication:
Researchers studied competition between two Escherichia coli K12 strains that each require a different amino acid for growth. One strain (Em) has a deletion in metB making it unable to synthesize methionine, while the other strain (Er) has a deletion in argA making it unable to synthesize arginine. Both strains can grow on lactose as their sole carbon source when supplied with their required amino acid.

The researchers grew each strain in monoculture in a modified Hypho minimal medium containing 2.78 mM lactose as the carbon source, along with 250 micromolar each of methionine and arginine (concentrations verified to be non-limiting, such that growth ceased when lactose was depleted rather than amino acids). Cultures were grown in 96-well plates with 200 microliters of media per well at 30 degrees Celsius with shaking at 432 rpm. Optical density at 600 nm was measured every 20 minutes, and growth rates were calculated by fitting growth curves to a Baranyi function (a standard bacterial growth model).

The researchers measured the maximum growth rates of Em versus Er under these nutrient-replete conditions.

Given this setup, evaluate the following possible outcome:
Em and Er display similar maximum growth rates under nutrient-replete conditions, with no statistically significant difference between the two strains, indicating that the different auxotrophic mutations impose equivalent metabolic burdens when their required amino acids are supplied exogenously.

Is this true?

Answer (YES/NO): NO